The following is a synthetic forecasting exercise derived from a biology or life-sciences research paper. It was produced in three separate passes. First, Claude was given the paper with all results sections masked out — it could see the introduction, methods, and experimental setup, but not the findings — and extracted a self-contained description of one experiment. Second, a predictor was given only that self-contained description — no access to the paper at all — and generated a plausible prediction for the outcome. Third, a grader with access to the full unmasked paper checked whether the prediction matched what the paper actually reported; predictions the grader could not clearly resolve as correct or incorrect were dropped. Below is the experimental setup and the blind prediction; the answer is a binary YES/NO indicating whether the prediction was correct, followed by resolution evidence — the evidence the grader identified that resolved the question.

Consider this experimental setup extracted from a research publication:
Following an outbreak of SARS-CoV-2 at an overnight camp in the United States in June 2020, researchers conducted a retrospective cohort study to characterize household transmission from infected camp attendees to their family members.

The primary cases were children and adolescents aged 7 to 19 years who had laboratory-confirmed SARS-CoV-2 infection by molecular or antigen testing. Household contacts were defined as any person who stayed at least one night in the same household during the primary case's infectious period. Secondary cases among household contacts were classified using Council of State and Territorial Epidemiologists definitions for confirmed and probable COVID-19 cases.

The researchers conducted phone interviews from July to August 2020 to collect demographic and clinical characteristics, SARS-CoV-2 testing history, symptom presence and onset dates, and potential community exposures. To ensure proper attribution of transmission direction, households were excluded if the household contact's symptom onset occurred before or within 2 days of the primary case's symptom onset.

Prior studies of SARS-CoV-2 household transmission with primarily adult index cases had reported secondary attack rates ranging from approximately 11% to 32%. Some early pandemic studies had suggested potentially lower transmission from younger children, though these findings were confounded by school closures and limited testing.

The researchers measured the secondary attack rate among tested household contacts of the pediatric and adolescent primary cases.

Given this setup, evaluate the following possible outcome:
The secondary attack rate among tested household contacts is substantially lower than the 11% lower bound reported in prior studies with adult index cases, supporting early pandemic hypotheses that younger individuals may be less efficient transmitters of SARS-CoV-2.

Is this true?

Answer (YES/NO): NO